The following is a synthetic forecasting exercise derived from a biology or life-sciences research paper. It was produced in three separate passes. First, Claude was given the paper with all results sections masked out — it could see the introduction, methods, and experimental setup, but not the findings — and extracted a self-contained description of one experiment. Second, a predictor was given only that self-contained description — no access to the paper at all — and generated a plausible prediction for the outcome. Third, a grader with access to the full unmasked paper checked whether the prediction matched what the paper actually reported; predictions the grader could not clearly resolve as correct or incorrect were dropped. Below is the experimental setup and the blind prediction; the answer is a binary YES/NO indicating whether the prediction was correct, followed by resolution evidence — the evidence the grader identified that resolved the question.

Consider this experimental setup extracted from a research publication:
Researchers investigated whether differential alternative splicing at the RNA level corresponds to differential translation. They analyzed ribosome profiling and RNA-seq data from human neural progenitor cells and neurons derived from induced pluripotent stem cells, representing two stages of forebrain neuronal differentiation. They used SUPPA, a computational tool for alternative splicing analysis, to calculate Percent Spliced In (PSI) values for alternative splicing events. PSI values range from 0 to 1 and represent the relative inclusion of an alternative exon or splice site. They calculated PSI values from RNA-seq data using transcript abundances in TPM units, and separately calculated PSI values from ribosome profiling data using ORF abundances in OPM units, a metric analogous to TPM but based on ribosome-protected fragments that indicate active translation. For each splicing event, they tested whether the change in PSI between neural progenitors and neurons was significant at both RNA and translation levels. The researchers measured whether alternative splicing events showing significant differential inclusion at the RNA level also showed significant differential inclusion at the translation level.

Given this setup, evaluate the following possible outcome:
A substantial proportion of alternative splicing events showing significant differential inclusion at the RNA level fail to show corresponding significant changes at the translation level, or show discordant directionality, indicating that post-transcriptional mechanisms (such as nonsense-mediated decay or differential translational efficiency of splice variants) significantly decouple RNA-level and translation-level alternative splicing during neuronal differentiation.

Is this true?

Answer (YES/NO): NO